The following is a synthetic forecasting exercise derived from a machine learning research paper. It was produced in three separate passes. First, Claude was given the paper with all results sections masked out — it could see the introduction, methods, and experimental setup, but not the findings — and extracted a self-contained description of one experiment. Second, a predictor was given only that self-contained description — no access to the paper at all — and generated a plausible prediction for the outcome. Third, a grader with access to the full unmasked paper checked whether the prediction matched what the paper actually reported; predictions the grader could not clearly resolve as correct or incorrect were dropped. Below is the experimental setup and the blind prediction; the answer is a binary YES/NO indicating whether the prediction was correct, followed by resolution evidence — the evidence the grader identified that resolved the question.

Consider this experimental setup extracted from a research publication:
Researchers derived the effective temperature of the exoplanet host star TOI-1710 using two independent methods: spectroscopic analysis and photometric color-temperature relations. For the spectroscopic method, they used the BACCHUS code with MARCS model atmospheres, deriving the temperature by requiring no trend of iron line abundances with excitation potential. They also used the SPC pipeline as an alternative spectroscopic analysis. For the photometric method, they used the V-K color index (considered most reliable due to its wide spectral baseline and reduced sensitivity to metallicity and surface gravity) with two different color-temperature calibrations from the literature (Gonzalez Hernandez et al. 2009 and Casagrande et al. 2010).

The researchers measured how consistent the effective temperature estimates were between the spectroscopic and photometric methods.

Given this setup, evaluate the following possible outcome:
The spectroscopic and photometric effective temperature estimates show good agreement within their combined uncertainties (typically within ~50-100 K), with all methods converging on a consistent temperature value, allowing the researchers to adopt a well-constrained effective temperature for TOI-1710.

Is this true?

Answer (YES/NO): YES